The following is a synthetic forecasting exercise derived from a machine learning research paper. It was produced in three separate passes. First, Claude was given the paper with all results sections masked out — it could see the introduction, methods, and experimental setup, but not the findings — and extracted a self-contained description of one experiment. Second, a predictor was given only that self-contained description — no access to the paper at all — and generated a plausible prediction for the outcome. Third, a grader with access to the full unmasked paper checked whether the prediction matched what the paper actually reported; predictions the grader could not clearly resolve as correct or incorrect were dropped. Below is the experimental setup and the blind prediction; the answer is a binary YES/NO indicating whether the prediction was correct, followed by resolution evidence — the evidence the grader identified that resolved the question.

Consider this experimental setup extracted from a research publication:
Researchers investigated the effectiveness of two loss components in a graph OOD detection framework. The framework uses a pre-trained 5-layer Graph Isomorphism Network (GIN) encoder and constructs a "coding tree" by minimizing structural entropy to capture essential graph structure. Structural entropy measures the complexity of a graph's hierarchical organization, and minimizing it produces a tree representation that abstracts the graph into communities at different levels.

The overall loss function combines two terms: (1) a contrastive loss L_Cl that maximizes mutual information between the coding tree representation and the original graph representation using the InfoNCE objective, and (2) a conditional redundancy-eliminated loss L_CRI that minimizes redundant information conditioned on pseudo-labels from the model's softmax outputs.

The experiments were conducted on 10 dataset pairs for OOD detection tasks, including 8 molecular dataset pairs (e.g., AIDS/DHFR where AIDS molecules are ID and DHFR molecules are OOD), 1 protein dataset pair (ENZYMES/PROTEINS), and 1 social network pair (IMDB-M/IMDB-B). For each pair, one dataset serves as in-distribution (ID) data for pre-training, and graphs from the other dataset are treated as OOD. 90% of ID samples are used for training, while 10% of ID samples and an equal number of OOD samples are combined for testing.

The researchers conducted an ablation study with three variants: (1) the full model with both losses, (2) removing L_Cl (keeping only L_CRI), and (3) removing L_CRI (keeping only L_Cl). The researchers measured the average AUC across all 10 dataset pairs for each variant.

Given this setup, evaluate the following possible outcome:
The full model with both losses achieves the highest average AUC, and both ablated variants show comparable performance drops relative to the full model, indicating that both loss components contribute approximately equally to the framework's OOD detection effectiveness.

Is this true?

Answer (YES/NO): NO